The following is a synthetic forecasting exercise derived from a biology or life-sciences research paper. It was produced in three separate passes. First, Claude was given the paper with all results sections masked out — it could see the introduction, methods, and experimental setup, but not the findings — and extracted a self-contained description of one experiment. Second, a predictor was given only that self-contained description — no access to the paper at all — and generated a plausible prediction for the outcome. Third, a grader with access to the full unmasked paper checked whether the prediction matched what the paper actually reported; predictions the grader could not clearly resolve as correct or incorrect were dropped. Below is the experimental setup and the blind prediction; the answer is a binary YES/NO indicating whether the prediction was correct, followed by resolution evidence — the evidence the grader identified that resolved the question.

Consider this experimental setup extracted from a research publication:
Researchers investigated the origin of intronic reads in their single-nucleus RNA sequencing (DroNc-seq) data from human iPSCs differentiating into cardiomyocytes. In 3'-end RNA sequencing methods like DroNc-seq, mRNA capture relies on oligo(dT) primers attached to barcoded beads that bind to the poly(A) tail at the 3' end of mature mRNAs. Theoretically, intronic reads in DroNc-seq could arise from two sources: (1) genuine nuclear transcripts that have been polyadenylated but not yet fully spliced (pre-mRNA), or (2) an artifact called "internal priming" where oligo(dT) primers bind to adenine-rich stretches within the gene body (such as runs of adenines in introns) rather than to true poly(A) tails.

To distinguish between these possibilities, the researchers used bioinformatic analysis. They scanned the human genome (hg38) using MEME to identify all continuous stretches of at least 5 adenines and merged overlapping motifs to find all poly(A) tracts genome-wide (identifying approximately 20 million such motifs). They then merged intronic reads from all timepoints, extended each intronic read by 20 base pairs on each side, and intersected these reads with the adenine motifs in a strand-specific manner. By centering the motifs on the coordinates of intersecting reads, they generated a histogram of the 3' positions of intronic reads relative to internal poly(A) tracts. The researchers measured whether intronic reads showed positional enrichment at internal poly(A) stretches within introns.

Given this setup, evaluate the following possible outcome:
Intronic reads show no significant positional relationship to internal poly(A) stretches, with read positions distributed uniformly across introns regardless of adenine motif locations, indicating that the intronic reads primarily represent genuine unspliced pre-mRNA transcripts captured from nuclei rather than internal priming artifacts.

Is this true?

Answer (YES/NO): NO